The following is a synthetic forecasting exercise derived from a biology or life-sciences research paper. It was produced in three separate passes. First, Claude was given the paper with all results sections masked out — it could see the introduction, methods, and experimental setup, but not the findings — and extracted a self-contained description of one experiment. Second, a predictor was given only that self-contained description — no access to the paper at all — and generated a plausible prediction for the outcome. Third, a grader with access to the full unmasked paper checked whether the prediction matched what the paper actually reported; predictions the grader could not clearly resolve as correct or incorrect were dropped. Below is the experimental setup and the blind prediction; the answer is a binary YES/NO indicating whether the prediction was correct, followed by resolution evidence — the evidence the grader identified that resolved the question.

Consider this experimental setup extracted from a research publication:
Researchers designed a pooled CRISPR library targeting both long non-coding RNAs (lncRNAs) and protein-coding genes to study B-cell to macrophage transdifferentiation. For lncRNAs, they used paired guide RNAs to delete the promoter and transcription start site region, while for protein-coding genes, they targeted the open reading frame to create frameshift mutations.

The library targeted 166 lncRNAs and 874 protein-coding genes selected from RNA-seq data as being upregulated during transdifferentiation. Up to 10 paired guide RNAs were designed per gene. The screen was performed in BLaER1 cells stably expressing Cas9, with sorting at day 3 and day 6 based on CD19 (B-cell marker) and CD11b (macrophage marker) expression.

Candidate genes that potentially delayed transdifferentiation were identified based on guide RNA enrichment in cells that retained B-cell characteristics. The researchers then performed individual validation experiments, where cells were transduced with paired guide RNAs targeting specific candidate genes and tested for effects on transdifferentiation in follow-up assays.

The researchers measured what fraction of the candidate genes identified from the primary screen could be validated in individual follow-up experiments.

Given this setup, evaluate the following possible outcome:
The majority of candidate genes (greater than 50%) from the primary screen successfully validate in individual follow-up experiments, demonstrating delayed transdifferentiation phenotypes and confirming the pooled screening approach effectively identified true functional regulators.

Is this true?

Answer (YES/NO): YES